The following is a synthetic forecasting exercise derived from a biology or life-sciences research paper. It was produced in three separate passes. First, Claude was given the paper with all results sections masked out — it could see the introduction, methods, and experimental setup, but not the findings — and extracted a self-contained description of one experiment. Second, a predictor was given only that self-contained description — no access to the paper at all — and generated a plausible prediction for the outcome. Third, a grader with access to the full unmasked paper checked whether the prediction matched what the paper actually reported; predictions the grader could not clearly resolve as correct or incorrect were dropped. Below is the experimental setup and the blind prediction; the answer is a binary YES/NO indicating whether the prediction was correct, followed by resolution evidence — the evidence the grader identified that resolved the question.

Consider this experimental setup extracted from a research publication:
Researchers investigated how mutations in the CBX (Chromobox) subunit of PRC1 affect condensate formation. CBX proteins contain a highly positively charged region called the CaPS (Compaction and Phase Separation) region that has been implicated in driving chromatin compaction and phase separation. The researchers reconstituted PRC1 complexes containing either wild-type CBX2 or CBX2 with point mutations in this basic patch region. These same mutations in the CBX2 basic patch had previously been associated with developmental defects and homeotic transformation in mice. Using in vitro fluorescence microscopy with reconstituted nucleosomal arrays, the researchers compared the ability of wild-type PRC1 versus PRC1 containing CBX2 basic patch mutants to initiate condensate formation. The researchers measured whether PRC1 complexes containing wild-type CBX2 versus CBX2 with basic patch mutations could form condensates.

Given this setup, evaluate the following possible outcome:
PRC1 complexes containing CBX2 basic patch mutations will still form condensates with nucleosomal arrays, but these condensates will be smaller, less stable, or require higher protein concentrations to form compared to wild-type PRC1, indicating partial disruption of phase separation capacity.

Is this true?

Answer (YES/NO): YES